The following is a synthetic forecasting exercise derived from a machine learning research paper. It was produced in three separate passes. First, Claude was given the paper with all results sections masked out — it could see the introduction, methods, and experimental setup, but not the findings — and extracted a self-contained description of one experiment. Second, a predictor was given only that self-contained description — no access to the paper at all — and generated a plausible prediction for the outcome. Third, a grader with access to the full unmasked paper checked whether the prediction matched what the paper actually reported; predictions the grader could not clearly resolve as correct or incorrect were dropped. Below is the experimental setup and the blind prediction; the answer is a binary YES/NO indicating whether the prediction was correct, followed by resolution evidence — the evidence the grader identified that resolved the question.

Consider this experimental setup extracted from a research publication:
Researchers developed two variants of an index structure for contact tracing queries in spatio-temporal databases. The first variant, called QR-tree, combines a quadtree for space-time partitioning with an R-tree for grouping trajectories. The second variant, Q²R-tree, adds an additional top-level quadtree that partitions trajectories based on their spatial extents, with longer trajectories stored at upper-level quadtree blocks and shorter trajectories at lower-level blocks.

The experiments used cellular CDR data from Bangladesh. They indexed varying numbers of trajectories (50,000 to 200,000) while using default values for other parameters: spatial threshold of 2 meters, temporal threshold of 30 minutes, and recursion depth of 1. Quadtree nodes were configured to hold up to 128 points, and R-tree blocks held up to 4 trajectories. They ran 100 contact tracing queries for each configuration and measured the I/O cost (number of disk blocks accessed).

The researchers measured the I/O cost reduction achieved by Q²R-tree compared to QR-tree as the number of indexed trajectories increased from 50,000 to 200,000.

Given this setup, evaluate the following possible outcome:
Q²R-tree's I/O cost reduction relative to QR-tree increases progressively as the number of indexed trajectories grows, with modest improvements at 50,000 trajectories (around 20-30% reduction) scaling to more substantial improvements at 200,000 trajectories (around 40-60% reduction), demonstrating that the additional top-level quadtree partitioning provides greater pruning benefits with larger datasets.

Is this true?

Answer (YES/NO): NO